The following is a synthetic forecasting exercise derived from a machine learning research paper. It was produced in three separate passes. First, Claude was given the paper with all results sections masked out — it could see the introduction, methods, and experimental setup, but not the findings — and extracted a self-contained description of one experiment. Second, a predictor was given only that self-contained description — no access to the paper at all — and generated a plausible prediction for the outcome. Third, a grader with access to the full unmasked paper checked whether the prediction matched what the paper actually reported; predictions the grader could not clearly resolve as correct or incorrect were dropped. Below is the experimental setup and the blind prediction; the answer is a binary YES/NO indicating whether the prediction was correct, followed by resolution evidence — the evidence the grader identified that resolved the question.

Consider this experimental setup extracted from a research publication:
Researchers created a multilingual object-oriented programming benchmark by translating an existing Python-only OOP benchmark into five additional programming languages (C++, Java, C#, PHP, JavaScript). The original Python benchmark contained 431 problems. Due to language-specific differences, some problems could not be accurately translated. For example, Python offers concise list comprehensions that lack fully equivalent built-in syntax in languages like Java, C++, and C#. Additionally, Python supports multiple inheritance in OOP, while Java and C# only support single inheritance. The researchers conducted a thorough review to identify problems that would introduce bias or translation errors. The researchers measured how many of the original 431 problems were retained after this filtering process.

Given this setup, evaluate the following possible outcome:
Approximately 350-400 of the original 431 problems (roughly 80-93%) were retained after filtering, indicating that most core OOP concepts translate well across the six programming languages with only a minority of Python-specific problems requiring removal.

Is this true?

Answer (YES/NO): NO